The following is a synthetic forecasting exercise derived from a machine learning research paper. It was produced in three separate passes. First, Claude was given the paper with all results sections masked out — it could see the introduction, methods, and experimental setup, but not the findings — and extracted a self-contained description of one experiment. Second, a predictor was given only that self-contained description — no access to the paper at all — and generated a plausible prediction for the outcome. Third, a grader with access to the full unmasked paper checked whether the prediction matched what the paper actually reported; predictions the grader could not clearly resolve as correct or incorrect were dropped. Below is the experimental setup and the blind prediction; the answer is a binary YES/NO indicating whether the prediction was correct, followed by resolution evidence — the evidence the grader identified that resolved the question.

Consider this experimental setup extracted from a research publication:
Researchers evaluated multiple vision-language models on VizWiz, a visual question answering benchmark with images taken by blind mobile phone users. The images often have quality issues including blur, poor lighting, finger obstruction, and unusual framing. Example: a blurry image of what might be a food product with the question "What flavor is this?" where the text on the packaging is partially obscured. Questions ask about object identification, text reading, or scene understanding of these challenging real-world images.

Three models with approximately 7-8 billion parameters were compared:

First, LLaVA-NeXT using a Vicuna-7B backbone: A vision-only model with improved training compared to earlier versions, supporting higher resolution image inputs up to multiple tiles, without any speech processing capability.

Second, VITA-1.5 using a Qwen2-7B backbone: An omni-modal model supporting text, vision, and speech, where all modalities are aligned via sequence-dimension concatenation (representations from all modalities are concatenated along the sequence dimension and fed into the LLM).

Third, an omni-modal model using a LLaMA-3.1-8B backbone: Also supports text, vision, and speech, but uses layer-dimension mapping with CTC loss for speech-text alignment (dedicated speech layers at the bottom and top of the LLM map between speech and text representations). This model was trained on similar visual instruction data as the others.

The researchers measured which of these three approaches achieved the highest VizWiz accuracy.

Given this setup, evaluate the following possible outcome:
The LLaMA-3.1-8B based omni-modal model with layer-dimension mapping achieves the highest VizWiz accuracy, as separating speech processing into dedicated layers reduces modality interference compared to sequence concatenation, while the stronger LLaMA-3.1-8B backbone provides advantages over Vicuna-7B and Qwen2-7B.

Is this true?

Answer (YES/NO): NO